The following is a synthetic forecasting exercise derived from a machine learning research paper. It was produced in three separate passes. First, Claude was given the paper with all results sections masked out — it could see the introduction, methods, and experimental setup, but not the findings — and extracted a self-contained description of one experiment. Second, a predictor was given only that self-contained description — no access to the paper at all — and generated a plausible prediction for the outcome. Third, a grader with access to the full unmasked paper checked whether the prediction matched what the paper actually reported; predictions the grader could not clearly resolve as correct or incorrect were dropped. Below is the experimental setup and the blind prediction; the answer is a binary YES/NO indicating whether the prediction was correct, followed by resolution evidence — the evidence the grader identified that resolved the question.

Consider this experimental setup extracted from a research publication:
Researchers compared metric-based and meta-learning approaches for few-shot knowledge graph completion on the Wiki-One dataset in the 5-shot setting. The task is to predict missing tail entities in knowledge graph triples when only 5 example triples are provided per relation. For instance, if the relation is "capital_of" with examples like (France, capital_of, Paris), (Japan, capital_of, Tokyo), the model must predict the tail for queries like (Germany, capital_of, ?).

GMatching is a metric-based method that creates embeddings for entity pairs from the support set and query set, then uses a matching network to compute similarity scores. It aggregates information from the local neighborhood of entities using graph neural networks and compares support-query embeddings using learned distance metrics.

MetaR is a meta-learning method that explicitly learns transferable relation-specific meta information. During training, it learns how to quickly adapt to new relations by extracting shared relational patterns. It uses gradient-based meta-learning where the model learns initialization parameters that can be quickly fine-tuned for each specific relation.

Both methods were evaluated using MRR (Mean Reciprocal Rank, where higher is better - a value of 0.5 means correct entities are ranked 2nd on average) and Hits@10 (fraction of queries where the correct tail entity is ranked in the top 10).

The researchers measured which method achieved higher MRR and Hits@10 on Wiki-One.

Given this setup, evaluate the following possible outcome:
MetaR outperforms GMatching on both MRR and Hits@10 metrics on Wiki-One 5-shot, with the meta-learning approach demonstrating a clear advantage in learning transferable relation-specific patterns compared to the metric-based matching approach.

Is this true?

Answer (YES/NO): NO